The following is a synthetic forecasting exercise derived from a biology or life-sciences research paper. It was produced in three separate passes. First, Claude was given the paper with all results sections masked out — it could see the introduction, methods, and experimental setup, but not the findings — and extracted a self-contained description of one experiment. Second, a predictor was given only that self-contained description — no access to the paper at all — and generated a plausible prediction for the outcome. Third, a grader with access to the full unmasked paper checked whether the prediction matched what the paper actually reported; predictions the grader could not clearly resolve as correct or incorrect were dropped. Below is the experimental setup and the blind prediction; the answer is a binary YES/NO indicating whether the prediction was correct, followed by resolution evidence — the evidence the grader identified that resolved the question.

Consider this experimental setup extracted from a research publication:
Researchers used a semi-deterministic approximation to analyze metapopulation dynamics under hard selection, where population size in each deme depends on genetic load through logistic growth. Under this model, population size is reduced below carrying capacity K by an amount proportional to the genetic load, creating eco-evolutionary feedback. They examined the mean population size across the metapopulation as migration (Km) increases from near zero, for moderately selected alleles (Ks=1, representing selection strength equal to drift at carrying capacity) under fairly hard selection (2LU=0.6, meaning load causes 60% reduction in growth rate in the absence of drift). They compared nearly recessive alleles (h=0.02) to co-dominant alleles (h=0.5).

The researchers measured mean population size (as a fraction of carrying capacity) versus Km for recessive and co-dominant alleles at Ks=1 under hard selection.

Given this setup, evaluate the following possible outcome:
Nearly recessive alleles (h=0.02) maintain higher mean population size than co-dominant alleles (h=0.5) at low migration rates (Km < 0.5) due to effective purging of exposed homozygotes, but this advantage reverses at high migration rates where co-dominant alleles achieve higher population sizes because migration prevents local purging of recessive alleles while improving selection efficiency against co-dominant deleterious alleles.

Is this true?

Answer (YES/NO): NO